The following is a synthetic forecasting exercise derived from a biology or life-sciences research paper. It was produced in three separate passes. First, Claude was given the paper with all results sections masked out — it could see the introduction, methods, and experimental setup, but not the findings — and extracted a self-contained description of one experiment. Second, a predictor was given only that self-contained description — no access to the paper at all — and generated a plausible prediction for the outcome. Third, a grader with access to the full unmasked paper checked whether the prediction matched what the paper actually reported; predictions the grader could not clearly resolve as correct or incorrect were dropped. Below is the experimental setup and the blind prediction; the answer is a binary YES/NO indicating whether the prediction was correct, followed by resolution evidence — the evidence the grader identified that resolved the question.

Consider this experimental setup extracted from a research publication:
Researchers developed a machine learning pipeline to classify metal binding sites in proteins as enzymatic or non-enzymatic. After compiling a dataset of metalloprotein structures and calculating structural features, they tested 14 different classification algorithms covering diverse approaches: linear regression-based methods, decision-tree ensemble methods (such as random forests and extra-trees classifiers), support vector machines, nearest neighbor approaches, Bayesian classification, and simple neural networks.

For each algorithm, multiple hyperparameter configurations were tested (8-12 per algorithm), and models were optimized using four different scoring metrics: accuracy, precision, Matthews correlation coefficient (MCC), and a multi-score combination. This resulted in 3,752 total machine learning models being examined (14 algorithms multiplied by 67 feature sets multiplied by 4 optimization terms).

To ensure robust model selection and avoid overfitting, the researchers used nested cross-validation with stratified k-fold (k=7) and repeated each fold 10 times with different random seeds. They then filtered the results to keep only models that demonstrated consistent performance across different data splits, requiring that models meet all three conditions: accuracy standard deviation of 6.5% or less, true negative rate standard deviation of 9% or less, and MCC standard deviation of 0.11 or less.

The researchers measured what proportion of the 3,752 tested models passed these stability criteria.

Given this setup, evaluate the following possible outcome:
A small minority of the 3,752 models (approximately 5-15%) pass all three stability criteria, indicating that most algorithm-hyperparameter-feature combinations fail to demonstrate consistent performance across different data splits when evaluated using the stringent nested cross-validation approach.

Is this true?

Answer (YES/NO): NO